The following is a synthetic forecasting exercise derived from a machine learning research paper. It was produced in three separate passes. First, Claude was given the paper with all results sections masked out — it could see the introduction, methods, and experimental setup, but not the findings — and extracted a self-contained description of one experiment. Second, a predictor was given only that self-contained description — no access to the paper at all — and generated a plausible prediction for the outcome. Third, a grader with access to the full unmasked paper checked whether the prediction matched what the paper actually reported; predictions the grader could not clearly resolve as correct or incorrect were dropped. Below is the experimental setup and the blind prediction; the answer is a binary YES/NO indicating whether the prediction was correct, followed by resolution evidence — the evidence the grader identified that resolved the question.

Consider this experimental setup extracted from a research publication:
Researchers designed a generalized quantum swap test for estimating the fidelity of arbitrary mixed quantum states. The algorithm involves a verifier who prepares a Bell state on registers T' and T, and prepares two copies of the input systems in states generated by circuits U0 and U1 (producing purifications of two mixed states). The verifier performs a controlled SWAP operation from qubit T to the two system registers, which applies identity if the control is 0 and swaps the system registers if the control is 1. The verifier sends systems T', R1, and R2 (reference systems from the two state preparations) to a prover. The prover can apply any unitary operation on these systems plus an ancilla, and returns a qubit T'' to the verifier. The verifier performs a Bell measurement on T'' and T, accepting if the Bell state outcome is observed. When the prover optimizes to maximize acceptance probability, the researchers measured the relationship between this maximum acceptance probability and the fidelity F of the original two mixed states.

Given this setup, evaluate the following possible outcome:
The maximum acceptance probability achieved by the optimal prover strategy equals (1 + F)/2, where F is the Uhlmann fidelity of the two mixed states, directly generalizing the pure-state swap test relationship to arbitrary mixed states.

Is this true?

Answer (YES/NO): YES